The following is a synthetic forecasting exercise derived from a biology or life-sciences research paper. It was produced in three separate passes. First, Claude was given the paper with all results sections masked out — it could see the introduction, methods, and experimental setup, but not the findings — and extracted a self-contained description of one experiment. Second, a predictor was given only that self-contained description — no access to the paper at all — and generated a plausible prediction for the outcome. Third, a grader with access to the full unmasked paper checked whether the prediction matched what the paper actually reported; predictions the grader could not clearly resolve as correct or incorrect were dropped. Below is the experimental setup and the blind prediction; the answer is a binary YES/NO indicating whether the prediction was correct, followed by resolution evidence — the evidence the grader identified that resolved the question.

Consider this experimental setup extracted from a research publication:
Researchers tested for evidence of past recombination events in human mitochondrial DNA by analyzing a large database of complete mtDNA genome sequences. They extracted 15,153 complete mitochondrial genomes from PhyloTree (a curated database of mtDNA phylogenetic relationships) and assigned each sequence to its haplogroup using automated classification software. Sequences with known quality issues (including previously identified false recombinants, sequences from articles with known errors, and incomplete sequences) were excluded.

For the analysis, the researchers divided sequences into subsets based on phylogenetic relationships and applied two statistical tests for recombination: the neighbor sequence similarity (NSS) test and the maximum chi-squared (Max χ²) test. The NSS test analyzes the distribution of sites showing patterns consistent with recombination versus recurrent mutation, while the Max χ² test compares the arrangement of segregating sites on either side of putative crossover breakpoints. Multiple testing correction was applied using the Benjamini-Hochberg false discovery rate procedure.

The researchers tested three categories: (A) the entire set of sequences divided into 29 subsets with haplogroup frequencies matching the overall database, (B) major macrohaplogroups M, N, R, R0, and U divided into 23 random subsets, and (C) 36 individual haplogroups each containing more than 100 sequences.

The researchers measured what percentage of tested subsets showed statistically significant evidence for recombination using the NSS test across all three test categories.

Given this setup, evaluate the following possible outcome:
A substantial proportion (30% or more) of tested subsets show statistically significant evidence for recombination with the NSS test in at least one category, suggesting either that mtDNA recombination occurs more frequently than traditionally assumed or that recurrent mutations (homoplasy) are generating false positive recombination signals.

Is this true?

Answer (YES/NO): YES